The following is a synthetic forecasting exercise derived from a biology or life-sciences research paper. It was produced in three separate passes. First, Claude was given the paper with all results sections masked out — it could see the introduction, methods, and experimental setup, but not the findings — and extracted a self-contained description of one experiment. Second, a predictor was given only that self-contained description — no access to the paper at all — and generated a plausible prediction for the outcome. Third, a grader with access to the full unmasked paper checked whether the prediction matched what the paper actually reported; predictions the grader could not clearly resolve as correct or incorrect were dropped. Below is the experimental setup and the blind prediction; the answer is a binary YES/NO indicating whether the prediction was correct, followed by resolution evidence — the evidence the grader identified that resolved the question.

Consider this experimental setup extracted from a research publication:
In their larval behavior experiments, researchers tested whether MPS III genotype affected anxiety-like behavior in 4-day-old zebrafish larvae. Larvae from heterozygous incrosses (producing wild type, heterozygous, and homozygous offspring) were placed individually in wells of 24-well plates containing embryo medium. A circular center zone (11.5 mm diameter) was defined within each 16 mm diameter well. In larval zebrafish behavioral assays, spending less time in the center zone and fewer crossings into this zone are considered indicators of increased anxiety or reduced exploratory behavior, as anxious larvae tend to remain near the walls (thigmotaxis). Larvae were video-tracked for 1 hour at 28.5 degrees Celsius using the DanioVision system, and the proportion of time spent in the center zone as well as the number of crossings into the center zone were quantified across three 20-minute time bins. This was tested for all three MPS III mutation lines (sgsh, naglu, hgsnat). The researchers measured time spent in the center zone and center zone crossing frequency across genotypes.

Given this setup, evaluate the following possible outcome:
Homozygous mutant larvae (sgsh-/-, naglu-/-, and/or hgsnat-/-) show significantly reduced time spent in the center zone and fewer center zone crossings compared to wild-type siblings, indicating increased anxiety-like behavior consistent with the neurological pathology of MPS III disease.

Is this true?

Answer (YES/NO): NO